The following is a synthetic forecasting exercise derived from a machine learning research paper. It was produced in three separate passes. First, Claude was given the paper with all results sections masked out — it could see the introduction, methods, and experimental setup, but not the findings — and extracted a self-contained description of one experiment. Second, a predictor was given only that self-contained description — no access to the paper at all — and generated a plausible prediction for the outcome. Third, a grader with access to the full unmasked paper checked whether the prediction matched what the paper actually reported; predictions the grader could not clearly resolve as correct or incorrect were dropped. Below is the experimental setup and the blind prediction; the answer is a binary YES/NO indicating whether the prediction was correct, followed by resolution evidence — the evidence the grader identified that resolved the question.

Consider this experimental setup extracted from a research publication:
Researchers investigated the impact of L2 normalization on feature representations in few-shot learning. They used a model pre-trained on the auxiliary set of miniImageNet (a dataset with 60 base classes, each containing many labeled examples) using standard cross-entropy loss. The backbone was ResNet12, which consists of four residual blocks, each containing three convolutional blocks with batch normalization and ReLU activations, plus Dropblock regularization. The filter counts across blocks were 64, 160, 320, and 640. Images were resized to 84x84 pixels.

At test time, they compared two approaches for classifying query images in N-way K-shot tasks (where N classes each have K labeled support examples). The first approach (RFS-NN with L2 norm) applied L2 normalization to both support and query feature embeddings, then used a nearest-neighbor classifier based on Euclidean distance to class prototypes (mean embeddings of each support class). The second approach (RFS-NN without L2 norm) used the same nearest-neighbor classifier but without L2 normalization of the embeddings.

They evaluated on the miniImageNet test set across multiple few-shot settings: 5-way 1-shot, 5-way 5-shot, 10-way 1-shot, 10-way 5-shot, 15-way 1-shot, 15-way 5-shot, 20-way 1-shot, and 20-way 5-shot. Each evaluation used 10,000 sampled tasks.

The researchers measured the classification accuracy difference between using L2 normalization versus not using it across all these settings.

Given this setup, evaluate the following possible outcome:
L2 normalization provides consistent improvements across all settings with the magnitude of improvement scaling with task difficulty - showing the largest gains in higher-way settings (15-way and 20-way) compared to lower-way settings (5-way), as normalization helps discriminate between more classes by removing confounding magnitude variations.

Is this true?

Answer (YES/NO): NO